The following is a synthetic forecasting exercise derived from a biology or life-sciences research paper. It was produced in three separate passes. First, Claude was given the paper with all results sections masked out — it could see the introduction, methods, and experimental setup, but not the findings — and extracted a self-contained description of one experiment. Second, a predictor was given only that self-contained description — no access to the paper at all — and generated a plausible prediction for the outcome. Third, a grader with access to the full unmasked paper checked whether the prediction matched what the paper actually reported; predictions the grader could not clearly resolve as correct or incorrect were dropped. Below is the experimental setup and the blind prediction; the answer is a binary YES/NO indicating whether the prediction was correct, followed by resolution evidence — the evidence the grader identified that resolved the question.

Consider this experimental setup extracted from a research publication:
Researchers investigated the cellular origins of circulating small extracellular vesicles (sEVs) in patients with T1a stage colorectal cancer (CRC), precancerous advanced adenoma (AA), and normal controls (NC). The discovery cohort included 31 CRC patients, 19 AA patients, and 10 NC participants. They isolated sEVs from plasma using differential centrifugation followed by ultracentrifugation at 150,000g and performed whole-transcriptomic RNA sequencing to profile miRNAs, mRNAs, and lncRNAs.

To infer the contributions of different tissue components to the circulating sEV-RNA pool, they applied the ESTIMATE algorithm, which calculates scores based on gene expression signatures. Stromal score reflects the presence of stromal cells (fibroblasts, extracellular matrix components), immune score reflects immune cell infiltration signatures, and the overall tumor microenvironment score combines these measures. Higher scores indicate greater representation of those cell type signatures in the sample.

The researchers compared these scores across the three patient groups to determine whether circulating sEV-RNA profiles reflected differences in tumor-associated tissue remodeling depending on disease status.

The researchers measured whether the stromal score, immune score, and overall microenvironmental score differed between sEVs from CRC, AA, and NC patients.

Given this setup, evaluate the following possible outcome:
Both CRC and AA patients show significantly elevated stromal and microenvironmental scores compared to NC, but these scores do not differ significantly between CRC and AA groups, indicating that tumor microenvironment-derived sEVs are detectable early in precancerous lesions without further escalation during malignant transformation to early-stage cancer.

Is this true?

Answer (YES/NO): NO